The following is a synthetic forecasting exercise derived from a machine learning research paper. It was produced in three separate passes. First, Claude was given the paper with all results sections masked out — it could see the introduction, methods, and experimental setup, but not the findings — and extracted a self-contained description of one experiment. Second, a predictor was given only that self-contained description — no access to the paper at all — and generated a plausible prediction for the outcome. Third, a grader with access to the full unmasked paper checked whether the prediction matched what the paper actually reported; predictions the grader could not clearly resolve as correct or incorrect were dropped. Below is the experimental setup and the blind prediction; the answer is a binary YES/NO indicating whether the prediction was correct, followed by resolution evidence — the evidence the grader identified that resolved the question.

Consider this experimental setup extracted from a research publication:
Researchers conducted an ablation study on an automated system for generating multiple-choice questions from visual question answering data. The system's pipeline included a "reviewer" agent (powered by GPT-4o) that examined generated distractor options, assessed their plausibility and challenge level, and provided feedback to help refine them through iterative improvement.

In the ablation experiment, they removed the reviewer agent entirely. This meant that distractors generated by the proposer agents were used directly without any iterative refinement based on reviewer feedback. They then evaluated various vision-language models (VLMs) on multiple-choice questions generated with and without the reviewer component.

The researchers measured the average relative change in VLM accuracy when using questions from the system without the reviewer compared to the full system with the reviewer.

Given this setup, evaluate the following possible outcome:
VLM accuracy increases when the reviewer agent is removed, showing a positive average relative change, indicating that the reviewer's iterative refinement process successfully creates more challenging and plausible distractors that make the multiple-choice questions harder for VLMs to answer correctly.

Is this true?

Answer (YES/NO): YES